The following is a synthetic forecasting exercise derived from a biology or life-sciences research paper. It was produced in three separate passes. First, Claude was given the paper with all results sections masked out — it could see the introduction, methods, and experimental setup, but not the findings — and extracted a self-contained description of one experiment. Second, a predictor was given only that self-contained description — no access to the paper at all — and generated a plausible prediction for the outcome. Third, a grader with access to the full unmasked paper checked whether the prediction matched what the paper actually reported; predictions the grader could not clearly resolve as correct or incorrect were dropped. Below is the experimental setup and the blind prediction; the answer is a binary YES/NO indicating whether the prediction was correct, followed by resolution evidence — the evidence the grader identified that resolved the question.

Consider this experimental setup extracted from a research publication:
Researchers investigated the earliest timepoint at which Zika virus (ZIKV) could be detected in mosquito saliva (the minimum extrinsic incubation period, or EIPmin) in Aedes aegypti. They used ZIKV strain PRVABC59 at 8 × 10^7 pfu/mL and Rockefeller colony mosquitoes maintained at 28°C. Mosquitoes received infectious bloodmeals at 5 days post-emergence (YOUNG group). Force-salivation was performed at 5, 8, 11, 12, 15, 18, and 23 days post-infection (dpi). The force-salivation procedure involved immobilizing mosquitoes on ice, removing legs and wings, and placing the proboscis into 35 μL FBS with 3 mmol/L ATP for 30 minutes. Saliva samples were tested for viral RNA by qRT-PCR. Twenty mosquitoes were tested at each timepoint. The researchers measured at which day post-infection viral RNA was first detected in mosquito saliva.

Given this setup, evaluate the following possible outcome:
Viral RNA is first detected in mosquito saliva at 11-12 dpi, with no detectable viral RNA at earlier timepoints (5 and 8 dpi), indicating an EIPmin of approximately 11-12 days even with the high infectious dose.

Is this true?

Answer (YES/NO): YES